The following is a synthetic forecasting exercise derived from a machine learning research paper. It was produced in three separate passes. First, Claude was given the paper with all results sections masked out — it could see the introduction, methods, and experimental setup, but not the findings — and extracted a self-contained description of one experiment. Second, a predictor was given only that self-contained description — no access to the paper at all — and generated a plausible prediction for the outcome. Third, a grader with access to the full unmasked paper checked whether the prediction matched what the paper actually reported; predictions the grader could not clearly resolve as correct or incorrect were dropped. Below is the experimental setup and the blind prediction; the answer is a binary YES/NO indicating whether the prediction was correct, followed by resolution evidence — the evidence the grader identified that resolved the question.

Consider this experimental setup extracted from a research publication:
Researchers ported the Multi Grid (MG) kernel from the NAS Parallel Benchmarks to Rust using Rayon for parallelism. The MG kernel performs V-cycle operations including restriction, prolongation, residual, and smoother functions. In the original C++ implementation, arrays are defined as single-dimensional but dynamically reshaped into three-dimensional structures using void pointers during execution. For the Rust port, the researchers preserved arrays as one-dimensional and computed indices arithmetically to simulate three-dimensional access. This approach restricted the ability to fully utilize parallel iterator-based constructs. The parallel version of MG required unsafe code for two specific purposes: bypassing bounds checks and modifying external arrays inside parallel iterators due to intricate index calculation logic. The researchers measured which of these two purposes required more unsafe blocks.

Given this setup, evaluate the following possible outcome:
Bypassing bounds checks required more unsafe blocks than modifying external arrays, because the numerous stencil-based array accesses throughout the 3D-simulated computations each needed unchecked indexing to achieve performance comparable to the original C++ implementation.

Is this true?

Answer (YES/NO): NO